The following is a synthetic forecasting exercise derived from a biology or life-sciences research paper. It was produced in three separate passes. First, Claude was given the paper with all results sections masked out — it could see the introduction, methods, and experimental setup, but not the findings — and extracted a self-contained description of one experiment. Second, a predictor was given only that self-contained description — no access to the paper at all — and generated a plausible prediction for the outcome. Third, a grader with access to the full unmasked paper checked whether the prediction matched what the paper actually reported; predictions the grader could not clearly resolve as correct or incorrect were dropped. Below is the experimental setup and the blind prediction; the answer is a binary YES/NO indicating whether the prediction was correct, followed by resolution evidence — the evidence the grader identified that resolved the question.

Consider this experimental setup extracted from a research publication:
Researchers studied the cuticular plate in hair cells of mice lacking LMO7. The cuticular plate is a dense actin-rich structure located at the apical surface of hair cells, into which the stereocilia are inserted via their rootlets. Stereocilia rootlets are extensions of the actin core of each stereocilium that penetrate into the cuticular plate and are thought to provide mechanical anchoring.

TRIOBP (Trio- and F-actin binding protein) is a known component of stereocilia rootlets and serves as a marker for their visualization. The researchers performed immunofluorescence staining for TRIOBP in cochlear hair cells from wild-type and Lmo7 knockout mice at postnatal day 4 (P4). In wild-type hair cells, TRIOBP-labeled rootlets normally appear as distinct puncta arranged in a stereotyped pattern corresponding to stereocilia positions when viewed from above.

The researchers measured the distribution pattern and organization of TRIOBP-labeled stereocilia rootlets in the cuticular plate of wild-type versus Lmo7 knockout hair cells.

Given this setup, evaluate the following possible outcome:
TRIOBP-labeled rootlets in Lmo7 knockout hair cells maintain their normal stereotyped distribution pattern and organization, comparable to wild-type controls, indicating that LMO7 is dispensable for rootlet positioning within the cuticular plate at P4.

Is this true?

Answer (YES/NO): NO